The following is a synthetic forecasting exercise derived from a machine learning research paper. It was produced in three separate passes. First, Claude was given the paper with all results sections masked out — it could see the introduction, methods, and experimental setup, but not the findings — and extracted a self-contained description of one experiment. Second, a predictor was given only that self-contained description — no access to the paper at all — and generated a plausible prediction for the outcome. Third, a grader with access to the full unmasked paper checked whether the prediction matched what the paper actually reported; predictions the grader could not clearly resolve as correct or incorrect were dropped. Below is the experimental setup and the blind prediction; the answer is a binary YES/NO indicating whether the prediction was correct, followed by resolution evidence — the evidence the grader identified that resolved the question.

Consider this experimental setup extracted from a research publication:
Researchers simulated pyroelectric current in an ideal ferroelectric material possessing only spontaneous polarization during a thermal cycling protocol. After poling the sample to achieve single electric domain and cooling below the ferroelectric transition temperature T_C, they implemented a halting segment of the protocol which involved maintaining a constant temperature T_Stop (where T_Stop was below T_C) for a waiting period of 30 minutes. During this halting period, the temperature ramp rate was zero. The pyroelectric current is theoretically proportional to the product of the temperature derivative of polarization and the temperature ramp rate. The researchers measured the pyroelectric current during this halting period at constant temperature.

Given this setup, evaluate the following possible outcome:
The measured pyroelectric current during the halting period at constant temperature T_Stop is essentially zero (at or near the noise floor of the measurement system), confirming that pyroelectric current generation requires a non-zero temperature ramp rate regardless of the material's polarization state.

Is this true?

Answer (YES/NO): YES